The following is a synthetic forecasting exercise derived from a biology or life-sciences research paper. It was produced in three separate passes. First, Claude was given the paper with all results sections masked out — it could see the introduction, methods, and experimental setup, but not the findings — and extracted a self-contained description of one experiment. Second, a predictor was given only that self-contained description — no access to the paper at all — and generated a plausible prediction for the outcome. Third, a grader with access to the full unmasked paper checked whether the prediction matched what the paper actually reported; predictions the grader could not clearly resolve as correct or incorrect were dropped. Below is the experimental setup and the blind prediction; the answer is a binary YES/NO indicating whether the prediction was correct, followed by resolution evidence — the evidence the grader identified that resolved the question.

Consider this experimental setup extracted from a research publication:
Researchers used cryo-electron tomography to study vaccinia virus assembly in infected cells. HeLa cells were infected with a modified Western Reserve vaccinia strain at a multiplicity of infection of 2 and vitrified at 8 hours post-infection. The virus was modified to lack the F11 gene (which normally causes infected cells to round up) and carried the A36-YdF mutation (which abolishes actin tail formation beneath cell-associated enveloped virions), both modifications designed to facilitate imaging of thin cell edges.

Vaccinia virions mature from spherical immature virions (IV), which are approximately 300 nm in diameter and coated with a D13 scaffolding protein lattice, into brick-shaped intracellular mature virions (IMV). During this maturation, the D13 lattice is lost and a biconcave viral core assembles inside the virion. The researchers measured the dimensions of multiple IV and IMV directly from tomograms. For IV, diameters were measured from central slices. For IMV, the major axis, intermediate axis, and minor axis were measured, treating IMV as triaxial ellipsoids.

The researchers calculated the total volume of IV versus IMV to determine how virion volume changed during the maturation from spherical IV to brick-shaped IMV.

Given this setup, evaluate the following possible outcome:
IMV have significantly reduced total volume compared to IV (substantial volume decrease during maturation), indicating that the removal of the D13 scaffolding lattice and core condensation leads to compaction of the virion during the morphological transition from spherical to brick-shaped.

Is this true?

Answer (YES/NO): YES